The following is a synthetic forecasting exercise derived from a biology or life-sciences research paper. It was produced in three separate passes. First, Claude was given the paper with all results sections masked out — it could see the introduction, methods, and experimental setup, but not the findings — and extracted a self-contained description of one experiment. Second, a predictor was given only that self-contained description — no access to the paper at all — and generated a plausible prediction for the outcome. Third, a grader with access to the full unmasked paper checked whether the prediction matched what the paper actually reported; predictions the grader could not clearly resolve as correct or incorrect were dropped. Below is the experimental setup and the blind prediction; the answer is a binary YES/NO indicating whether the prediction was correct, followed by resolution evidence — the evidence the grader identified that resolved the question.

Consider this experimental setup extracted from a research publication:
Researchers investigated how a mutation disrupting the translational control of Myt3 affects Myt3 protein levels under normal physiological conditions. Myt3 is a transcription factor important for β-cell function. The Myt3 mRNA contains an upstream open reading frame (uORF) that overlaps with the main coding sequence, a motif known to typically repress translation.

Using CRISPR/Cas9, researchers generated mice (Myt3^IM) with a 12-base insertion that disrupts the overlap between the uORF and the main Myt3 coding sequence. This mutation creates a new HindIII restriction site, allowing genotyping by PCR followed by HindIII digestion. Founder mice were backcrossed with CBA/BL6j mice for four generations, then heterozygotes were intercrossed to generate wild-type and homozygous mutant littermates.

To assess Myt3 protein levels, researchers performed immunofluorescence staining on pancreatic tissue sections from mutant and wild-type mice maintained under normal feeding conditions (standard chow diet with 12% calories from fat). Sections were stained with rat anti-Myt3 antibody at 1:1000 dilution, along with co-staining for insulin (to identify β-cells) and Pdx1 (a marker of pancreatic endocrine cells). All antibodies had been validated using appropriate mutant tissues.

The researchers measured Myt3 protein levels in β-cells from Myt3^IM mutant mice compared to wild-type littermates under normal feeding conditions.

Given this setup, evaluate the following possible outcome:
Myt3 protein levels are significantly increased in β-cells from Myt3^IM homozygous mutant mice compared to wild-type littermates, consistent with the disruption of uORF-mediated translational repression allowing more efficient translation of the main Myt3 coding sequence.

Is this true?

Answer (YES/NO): YES